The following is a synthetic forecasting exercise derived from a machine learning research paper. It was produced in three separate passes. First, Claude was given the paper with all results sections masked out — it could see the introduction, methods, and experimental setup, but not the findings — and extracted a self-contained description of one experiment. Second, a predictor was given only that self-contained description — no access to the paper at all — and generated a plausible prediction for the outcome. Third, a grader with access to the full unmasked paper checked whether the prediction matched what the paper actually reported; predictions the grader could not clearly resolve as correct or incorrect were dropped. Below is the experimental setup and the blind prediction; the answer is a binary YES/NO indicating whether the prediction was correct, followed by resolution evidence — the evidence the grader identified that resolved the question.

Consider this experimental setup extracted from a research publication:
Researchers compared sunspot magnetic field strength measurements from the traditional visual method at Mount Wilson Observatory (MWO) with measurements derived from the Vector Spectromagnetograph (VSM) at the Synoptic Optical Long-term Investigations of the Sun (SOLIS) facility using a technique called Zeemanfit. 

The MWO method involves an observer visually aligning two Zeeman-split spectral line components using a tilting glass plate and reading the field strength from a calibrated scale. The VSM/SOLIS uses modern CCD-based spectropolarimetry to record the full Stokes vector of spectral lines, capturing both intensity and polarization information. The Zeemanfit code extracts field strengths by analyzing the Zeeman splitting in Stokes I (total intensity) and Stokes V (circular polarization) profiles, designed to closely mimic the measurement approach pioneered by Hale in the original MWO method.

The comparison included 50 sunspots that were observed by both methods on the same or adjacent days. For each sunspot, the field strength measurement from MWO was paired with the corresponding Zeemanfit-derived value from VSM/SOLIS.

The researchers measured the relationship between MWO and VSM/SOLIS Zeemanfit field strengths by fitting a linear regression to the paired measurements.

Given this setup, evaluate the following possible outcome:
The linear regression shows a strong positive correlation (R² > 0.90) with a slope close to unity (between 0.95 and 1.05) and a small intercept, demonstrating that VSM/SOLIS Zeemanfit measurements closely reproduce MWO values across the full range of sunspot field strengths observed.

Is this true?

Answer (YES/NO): NO